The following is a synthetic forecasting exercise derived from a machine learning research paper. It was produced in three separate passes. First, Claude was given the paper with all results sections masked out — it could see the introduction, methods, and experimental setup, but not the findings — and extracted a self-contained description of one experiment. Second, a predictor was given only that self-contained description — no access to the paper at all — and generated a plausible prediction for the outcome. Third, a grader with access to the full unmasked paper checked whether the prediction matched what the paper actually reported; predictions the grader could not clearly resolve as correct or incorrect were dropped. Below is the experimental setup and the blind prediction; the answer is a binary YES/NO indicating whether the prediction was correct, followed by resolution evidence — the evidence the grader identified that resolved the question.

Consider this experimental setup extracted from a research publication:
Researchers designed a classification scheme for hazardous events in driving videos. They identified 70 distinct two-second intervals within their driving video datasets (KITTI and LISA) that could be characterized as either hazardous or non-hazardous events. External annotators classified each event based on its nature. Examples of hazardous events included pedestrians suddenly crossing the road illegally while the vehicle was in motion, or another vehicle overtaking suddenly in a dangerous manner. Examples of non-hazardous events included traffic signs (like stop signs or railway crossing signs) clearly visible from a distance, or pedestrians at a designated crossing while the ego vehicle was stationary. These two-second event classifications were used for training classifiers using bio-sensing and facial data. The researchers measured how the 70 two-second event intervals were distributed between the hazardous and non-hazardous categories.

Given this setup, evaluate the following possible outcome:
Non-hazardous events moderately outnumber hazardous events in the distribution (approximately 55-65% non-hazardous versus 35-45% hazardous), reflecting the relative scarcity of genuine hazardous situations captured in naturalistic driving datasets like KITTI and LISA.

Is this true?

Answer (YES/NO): YES